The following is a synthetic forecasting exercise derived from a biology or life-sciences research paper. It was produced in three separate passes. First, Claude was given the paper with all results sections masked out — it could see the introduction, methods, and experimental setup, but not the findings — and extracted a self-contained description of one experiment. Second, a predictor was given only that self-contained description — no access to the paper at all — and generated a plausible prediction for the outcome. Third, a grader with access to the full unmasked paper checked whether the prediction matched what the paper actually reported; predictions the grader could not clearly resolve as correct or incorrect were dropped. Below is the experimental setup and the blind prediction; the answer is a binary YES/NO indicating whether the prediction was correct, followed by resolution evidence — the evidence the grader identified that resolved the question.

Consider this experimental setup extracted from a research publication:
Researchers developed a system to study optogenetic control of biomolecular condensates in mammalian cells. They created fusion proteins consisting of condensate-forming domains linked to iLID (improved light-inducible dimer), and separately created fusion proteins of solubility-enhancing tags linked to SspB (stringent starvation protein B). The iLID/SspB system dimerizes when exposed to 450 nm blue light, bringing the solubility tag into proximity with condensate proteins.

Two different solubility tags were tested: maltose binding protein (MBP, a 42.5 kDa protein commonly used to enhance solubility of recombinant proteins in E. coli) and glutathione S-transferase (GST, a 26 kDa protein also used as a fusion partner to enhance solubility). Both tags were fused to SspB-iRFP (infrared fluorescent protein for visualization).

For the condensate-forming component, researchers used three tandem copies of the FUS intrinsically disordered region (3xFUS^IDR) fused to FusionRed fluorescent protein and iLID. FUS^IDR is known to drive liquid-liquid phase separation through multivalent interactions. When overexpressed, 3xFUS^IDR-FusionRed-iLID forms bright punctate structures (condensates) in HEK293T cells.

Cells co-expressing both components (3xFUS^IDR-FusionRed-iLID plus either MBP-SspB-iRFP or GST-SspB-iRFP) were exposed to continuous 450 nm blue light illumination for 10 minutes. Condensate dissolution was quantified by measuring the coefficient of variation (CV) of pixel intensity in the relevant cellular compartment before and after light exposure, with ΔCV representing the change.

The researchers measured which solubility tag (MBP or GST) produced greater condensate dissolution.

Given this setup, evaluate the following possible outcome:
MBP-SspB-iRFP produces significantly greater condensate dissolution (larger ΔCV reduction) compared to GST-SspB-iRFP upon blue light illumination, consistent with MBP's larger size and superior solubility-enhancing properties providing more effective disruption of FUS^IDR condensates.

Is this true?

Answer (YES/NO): NO